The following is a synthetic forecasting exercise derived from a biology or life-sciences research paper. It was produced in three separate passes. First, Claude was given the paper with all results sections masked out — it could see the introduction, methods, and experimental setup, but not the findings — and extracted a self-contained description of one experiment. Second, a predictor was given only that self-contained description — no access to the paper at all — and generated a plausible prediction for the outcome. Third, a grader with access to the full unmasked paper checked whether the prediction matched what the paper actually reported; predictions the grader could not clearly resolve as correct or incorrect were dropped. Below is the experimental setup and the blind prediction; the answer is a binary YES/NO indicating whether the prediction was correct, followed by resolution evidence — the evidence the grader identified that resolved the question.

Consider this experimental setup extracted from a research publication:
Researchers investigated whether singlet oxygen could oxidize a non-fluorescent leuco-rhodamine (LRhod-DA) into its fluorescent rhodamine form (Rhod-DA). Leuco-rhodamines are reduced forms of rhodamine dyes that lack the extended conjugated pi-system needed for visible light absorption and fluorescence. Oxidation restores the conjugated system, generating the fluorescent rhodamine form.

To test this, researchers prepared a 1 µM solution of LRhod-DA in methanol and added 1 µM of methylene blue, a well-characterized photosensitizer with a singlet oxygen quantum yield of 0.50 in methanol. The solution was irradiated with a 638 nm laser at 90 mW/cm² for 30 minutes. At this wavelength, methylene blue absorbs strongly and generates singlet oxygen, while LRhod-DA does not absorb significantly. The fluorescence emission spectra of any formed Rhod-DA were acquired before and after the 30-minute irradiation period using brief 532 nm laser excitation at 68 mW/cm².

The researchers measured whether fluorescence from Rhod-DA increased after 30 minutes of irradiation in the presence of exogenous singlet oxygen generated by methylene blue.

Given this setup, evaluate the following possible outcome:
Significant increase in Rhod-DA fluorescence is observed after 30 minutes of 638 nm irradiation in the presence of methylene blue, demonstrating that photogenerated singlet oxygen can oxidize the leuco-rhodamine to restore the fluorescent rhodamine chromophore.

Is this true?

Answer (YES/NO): YES